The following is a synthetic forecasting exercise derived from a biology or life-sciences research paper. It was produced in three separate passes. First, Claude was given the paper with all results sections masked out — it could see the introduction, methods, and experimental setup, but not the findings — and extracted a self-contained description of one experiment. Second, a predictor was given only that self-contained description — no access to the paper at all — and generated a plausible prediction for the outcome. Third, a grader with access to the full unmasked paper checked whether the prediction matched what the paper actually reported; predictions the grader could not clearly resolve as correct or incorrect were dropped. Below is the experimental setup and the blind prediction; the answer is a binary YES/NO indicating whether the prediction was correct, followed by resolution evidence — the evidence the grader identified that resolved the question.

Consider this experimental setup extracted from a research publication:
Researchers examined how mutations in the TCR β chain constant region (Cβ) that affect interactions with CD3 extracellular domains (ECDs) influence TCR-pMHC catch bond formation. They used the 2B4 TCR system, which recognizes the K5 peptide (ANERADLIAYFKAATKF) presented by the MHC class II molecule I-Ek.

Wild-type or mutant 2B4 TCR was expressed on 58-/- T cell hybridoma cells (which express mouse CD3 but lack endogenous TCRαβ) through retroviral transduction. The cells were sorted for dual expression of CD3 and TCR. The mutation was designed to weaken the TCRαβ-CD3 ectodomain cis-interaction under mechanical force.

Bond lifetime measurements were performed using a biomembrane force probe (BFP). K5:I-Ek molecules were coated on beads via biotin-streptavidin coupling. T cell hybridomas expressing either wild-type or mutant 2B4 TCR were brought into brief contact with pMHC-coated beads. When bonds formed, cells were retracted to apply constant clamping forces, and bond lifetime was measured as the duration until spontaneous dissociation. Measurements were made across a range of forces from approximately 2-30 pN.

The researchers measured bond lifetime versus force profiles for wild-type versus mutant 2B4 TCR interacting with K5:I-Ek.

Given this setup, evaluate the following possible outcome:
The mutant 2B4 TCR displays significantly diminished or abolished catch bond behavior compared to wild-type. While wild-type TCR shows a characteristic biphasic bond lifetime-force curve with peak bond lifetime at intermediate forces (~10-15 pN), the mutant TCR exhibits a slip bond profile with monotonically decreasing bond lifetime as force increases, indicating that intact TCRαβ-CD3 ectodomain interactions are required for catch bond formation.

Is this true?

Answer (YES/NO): NO